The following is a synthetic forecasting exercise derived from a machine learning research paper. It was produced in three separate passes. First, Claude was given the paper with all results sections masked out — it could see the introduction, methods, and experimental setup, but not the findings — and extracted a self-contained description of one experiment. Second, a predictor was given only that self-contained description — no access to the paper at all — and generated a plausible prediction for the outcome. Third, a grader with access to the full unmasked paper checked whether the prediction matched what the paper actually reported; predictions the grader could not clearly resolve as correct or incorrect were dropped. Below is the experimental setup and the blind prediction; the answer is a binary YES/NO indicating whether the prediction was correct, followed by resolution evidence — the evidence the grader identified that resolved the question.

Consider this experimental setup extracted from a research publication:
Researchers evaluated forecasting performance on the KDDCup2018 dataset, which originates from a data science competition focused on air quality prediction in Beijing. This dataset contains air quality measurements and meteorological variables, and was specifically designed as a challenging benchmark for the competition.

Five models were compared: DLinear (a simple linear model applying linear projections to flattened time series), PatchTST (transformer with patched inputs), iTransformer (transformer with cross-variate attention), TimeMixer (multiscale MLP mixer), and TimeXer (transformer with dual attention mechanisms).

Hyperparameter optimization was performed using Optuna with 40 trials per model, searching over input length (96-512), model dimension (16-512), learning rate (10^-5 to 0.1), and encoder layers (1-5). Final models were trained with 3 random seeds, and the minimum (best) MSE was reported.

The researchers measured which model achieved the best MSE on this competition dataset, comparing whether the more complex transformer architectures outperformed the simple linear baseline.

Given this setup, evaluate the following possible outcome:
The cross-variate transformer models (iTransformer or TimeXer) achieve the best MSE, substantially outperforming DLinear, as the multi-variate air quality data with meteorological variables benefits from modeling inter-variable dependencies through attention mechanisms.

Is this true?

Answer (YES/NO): NO